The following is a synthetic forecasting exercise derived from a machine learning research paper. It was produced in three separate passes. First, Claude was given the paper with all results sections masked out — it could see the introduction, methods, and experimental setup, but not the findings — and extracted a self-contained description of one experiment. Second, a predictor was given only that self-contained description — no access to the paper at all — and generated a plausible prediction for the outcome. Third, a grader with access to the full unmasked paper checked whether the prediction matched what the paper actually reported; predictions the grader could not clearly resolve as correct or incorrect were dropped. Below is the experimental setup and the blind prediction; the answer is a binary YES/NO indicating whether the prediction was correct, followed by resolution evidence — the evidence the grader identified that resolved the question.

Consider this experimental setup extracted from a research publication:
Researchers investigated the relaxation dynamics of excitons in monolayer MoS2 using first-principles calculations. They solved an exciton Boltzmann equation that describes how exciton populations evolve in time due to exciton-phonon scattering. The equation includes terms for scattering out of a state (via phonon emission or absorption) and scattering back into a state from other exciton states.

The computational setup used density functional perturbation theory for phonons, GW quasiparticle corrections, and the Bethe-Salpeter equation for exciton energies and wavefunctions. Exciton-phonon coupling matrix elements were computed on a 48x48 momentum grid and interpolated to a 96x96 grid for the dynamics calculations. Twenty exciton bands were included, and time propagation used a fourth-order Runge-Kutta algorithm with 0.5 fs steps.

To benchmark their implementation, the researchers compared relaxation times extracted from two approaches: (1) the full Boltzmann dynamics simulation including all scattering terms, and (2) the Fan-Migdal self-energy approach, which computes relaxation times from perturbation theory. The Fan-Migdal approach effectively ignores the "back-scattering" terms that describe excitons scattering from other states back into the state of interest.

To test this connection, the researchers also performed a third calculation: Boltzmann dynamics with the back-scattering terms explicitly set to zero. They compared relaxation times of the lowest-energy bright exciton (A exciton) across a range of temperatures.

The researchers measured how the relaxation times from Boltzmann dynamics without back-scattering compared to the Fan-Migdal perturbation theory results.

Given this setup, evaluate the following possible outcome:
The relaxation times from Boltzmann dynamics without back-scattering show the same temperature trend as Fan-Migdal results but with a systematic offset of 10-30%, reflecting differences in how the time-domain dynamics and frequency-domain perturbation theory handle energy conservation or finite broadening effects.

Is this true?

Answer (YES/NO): NO